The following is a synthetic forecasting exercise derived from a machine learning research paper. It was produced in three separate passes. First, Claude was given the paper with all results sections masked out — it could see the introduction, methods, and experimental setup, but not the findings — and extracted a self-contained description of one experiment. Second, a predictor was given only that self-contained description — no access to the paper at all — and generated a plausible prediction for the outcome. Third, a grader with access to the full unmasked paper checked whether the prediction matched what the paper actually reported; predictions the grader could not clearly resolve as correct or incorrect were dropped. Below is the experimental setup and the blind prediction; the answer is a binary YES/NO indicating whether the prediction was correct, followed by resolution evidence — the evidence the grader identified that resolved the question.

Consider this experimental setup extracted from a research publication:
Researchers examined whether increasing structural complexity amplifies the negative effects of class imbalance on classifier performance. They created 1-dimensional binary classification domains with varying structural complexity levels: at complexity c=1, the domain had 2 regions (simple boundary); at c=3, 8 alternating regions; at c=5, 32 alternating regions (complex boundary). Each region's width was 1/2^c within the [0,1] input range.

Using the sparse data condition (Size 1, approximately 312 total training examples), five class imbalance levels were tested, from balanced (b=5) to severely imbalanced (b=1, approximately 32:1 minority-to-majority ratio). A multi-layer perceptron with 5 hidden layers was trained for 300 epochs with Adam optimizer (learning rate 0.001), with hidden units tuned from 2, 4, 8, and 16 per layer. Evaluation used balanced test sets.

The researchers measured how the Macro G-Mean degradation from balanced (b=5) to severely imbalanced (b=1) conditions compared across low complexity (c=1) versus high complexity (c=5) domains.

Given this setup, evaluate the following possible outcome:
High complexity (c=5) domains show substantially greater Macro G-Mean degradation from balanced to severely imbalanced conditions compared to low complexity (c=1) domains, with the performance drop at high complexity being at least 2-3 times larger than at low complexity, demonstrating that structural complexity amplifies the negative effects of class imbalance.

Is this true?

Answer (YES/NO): YES